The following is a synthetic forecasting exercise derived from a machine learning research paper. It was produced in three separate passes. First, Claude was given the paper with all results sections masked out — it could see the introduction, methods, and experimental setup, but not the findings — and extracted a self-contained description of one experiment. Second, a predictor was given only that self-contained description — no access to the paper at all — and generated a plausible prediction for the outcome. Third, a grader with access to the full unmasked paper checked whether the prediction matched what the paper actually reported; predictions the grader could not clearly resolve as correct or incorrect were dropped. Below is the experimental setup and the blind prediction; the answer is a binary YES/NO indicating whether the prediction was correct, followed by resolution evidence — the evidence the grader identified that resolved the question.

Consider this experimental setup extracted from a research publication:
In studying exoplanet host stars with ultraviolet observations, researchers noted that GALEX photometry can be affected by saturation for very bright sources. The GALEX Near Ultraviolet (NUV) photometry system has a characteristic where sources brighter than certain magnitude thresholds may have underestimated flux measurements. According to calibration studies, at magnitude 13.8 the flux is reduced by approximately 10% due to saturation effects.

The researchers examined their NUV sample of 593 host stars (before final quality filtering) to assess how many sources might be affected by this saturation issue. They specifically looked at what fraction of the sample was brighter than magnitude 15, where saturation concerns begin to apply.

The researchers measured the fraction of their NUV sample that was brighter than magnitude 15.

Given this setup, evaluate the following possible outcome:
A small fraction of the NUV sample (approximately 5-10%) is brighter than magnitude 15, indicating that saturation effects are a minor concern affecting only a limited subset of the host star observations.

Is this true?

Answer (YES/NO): NO